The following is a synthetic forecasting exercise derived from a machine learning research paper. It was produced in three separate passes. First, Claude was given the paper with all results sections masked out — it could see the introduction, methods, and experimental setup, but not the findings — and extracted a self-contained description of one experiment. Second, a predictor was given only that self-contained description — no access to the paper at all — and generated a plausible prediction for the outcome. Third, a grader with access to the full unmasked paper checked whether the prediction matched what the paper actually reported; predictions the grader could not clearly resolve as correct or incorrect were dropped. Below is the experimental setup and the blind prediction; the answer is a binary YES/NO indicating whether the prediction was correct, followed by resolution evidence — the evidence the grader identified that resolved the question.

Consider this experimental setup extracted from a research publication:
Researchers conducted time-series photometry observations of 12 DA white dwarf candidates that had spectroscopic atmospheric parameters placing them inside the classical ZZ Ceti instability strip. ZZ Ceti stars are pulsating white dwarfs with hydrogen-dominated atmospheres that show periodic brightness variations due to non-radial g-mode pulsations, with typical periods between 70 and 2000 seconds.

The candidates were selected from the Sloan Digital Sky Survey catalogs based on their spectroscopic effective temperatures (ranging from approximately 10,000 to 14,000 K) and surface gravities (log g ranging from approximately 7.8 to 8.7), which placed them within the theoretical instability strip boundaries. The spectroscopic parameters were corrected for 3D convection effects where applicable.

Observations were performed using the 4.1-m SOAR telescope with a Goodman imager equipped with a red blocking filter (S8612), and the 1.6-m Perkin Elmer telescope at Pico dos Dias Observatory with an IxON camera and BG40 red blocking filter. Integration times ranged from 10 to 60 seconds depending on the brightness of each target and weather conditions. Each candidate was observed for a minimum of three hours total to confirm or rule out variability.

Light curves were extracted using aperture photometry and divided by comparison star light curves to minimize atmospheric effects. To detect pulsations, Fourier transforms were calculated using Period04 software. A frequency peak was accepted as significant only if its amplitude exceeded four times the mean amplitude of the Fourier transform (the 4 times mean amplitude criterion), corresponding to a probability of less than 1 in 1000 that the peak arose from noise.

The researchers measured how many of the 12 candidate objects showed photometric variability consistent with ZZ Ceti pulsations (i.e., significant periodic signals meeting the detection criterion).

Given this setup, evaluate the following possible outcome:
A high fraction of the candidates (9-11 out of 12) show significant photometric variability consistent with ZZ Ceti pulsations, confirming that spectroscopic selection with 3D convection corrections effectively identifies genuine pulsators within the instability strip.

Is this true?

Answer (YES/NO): NO